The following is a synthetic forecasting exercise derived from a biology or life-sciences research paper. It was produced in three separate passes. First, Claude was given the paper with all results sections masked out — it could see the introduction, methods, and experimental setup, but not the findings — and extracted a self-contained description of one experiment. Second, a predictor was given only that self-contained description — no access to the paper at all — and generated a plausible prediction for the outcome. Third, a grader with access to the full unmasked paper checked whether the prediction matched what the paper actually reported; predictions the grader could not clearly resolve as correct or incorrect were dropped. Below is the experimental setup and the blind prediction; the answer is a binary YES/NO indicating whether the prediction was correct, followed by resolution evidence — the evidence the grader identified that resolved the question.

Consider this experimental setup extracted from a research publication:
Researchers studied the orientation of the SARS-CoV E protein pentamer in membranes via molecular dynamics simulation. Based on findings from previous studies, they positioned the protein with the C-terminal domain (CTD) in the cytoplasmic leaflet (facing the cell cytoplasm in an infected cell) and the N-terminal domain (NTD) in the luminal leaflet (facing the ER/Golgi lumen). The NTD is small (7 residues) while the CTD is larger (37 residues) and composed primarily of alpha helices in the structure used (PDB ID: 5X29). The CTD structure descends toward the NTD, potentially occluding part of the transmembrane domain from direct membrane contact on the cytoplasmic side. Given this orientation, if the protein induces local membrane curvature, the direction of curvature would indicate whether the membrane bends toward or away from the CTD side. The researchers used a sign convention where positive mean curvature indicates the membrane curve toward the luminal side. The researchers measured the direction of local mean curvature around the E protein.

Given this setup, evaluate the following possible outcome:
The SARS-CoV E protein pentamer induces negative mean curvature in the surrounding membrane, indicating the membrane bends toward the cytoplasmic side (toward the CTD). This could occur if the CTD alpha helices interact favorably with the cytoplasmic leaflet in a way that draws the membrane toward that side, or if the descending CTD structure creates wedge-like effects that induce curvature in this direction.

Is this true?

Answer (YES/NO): NO